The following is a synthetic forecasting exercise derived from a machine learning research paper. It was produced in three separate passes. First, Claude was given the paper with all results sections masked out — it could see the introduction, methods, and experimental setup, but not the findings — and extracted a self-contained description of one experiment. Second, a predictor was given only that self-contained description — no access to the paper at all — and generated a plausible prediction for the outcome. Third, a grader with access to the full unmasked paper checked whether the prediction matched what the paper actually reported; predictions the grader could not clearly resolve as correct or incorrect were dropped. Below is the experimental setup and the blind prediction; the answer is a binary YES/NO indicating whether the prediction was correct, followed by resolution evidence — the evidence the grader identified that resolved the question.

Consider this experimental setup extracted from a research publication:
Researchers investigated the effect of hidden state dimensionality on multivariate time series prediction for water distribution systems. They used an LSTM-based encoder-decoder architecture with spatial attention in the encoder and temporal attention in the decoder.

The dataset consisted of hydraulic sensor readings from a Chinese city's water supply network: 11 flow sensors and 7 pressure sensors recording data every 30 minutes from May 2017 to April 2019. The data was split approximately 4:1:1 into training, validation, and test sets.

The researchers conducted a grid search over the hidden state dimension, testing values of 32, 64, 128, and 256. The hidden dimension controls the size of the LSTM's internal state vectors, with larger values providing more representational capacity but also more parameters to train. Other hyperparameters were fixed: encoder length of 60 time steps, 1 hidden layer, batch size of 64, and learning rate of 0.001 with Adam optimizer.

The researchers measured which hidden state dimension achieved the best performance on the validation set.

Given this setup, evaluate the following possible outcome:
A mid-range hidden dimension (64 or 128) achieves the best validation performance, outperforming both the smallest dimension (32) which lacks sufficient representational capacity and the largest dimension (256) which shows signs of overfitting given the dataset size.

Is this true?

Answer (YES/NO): YES